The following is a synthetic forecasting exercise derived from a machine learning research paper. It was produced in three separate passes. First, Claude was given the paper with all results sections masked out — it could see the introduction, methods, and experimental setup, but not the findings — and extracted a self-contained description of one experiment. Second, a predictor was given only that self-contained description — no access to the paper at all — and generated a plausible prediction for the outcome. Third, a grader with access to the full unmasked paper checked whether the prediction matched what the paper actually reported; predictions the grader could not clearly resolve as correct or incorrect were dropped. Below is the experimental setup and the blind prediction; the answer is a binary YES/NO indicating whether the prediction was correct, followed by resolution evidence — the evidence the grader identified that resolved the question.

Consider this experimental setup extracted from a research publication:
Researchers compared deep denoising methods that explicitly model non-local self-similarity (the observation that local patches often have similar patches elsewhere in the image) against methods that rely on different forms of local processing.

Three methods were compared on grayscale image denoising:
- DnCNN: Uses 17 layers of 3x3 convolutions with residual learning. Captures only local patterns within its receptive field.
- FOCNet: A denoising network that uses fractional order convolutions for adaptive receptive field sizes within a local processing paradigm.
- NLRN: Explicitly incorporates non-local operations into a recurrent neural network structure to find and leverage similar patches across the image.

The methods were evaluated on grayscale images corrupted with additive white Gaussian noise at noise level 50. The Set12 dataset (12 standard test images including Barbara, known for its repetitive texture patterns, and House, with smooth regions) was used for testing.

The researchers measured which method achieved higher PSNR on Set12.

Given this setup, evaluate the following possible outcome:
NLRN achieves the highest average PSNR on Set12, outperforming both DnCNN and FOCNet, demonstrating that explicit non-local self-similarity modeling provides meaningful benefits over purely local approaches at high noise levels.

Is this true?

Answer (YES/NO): NO